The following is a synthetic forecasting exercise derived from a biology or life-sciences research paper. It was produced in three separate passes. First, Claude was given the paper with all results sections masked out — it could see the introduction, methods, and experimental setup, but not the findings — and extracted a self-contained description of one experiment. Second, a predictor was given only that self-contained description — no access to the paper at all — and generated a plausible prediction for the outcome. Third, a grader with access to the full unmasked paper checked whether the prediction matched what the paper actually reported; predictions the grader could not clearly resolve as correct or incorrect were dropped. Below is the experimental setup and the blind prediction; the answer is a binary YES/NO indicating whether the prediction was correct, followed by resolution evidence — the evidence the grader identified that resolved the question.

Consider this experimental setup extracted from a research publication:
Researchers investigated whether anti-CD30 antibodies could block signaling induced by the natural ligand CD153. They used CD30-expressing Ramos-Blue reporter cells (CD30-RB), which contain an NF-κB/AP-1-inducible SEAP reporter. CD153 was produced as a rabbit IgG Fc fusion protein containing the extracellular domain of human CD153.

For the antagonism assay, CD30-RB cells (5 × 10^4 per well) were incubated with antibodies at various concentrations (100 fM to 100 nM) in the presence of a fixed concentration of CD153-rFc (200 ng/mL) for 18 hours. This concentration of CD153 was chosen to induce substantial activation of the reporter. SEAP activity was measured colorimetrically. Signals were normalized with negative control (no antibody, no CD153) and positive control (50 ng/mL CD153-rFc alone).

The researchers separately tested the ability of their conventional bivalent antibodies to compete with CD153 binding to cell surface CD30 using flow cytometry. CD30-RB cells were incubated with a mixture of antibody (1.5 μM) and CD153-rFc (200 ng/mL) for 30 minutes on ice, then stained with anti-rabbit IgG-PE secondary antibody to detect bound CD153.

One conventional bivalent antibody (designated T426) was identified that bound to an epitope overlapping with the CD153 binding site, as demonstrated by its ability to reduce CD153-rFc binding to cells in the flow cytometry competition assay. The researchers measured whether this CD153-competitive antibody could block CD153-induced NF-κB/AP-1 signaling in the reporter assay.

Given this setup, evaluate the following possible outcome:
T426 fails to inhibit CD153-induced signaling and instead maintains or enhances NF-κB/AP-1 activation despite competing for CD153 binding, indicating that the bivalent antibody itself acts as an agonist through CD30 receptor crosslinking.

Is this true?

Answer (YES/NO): YES